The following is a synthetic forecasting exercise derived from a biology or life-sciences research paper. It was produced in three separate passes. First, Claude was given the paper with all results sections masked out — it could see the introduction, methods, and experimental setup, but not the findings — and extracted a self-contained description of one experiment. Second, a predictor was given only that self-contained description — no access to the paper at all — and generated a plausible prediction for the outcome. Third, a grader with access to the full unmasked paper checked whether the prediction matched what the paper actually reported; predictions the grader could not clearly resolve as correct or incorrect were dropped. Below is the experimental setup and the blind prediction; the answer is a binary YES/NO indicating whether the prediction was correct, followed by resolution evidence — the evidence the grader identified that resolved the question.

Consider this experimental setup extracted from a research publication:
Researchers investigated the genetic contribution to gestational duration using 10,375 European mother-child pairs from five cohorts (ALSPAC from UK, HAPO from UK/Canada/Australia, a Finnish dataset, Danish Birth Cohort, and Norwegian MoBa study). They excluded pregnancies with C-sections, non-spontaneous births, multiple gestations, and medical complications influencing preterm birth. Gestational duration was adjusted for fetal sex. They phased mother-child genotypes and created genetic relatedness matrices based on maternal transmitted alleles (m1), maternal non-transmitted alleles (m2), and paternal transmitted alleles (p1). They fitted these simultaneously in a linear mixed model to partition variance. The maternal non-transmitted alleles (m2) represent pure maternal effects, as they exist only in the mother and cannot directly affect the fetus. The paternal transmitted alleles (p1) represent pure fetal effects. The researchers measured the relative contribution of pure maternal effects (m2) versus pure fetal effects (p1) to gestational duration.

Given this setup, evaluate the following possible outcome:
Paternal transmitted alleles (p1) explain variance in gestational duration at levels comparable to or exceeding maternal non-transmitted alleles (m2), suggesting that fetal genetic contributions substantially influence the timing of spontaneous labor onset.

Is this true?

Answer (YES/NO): NO